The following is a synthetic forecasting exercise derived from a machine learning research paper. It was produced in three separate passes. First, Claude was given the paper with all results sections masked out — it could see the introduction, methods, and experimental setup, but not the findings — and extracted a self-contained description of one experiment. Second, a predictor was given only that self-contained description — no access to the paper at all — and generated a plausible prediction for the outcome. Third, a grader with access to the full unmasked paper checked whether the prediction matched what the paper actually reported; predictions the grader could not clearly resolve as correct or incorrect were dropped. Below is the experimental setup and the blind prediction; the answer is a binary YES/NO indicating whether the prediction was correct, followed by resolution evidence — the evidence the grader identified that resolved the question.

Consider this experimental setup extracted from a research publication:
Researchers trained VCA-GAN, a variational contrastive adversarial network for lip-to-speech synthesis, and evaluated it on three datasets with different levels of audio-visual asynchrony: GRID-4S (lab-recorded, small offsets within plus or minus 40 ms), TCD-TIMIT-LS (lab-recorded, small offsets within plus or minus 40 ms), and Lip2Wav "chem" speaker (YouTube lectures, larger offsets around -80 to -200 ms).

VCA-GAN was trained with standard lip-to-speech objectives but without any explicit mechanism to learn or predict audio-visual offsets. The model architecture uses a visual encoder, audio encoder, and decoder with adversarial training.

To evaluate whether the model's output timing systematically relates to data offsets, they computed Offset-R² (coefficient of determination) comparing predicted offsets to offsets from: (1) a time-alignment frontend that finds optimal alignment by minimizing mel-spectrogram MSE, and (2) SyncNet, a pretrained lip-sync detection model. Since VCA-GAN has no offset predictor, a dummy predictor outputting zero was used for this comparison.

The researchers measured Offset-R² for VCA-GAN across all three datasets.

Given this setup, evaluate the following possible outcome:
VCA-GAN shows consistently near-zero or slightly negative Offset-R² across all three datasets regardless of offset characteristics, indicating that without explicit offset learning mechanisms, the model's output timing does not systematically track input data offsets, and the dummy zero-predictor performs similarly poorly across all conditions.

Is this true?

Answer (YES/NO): NO